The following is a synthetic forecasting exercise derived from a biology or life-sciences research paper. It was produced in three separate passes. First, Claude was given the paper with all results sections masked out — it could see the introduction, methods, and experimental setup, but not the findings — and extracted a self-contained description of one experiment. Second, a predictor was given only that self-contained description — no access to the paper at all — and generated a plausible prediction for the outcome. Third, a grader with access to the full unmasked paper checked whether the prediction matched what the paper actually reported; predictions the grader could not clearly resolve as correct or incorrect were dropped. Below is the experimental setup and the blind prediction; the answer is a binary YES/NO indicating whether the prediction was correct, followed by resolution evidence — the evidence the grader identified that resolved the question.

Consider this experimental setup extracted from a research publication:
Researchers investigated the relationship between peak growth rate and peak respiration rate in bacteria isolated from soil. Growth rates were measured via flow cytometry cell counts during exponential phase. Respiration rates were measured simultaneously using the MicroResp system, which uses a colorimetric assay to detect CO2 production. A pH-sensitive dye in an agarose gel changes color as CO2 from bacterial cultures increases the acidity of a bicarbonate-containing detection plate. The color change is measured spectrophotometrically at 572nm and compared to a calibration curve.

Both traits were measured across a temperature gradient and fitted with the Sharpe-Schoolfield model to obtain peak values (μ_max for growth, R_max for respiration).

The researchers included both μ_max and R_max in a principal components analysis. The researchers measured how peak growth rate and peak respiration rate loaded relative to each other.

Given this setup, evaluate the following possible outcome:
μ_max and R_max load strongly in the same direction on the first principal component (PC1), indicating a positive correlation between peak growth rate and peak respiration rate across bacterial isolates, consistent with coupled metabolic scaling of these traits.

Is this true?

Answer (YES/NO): NO